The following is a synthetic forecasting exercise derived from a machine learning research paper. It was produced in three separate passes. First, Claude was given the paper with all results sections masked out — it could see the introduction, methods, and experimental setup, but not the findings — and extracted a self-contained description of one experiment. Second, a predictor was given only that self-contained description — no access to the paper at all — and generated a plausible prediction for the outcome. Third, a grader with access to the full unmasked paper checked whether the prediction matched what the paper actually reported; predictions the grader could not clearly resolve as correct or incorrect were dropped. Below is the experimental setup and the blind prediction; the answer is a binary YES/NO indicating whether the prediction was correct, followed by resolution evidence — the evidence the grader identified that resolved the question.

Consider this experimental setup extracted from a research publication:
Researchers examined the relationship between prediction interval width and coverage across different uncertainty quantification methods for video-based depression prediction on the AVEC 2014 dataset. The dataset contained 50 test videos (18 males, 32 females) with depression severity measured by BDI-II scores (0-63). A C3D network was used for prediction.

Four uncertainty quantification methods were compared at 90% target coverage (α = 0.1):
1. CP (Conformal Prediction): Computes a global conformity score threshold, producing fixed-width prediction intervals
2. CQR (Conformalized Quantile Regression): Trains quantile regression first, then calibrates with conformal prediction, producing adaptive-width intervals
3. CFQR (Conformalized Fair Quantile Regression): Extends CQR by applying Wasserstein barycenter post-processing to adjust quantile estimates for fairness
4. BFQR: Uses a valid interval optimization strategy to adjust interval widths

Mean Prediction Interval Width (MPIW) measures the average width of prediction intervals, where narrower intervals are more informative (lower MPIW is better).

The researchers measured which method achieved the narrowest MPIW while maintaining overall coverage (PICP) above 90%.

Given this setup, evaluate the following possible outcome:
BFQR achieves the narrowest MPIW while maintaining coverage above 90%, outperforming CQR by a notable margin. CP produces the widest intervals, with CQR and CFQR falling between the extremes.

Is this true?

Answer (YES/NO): NO